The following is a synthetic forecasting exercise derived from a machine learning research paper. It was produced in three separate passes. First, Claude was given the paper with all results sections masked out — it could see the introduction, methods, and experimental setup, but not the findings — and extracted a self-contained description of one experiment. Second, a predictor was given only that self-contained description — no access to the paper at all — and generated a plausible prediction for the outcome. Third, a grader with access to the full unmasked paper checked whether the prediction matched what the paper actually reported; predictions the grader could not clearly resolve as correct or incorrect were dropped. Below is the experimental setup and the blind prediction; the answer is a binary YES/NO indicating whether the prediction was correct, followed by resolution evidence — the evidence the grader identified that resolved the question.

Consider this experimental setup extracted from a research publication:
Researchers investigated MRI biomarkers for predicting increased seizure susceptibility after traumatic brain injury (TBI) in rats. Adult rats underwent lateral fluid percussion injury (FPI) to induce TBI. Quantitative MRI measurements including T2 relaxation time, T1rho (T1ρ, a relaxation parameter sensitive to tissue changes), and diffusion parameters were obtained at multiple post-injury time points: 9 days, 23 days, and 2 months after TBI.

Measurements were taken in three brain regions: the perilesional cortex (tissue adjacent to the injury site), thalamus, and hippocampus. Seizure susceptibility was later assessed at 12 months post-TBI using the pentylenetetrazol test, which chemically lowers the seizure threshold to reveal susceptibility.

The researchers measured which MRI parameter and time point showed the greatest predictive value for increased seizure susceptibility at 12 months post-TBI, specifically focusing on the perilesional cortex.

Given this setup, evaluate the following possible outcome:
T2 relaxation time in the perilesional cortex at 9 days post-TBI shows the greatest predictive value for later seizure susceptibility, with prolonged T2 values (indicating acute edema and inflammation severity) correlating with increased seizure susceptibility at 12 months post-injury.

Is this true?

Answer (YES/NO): NO